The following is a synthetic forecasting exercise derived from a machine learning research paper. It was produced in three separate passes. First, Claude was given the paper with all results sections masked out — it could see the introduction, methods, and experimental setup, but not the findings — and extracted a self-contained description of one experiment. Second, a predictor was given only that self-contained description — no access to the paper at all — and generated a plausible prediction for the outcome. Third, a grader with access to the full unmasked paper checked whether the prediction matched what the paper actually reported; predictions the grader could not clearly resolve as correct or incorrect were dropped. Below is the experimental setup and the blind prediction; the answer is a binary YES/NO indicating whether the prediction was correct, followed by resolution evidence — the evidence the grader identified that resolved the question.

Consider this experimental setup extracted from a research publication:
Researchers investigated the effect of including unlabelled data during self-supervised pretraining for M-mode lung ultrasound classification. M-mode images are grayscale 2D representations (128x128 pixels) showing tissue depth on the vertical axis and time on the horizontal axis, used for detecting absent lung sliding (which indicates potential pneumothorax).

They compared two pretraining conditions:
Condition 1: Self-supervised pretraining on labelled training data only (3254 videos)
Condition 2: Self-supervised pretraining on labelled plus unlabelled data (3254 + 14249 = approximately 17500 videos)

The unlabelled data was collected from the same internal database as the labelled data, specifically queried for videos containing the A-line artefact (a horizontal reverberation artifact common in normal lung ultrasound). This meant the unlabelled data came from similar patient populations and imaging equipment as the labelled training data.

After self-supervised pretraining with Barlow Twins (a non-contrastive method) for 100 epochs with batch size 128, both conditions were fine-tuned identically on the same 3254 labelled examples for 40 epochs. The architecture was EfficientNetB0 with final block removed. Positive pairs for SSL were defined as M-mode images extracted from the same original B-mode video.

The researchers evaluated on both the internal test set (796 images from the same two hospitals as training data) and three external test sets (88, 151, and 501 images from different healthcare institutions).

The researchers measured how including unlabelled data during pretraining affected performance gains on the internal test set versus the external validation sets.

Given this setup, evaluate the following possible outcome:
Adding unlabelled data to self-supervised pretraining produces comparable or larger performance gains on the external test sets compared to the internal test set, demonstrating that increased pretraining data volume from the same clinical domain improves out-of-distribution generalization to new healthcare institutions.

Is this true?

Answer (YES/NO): YES